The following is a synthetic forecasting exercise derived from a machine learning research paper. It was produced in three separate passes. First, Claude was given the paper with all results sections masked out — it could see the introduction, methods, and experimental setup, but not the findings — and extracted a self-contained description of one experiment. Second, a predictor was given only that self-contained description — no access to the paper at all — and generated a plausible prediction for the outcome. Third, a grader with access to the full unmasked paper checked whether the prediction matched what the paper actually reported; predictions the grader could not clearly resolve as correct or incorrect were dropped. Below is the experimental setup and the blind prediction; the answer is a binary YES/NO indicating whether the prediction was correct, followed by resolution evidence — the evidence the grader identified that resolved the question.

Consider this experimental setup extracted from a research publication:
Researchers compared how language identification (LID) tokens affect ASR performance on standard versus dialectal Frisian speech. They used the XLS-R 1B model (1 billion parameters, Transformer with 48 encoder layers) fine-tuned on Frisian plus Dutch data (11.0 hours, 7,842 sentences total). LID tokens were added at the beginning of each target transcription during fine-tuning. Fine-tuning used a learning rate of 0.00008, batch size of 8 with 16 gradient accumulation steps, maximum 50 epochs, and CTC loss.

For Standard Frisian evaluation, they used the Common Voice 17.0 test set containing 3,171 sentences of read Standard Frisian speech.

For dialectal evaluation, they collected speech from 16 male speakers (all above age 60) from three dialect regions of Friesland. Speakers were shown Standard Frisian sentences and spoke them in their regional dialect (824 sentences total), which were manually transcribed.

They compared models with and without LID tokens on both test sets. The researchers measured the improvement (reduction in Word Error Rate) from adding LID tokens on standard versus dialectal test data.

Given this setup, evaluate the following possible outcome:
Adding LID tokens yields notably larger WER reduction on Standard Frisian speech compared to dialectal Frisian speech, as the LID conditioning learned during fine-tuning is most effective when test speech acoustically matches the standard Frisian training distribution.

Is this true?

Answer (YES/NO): NO